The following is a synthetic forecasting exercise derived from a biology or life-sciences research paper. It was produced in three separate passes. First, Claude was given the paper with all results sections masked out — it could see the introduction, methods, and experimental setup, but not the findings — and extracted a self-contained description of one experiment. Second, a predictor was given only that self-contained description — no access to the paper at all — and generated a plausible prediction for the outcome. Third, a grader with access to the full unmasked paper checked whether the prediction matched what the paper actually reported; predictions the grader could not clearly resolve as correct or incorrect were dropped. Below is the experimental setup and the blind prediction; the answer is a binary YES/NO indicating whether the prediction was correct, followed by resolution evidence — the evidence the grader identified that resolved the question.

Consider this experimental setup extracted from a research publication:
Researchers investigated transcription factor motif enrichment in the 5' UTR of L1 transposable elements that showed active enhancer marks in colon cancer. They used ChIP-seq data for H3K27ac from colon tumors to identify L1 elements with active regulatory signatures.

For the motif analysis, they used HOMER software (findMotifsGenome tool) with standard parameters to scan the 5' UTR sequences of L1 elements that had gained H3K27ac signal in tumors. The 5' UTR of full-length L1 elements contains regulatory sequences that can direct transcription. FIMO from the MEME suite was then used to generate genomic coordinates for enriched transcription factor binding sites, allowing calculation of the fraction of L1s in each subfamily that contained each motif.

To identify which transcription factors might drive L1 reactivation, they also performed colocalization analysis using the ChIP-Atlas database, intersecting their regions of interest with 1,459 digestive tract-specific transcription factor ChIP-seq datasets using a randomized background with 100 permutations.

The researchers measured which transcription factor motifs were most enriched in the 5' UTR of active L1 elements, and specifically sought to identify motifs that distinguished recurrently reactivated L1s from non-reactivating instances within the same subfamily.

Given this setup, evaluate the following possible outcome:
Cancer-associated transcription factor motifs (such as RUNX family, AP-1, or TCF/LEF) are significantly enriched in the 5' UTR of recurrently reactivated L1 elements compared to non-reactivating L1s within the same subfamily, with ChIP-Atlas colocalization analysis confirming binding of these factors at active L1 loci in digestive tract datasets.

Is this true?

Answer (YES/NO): NO